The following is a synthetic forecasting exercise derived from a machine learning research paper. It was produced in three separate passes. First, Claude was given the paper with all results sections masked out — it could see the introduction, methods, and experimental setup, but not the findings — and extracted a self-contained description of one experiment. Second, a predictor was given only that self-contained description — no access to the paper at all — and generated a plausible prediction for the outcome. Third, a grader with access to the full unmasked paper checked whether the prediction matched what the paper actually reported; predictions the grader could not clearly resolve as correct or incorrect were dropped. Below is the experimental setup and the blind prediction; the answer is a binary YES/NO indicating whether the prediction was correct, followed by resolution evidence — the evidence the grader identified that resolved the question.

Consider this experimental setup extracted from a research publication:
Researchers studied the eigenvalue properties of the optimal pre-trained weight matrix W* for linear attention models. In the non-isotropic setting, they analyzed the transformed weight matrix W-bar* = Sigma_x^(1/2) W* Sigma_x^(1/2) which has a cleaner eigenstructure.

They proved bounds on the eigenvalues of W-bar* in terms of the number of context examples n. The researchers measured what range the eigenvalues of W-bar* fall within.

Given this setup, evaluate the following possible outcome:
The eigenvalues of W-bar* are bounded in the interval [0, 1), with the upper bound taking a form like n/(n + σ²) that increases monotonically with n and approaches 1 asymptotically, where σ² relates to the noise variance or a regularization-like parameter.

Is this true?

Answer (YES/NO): NO